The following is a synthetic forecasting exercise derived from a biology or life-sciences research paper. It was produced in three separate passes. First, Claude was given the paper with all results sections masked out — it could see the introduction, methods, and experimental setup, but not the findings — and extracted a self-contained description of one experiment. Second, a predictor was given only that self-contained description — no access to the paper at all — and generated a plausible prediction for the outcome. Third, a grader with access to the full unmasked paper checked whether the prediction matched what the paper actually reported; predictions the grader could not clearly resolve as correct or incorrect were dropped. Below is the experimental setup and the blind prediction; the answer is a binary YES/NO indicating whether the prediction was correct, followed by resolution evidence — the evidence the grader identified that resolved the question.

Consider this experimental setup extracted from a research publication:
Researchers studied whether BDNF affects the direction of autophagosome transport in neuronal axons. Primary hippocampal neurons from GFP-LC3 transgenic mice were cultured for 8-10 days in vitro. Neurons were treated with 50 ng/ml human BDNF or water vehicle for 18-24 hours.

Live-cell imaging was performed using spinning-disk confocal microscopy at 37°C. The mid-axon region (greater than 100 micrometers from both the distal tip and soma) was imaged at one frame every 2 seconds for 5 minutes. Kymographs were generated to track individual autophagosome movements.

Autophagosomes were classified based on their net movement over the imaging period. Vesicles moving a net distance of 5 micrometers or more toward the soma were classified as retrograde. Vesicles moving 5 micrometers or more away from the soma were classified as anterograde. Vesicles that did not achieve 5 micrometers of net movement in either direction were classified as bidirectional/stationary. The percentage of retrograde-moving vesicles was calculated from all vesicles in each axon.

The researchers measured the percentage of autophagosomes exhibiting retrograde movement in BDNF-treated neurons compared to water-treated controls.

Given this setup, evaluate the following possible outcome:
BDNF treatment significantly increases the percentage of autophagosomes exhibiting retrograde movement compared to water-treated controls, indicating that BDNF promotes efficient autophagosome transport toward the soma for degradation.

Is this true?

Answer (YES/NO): YES